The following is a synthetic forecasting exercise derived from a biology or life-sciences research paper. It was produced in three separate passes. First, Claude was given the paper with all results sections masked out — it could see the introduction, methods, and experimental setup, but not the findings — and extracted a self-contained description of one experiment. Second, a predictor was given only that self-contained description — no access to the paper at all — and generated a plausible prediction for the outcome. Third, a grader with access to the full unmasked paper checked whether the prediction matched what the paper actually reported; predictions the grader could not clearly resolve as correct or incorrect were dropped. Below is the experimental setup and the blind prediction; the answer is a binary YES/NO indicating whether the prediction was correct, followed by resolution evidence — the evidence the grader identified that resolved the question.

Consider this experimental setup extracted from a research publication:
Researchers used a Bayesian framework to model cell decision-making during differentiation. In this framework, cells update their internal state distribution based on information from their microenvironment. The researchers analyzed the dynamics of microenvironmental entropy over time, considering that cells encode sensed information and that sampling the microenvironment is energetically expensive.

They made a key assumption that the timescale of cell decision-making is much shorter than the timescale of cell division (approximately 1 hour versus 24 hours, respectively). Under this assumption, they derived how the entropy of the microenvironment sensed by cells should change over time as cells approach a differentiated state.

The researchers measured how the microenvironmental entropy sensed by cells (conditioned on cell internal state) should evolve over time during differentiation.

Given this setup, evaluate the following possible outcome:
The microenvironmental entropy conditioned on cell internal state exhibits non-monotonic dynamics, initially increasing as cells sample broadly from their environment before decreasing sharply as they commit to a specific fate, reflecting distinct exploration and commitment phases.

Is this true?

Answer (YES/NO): NO